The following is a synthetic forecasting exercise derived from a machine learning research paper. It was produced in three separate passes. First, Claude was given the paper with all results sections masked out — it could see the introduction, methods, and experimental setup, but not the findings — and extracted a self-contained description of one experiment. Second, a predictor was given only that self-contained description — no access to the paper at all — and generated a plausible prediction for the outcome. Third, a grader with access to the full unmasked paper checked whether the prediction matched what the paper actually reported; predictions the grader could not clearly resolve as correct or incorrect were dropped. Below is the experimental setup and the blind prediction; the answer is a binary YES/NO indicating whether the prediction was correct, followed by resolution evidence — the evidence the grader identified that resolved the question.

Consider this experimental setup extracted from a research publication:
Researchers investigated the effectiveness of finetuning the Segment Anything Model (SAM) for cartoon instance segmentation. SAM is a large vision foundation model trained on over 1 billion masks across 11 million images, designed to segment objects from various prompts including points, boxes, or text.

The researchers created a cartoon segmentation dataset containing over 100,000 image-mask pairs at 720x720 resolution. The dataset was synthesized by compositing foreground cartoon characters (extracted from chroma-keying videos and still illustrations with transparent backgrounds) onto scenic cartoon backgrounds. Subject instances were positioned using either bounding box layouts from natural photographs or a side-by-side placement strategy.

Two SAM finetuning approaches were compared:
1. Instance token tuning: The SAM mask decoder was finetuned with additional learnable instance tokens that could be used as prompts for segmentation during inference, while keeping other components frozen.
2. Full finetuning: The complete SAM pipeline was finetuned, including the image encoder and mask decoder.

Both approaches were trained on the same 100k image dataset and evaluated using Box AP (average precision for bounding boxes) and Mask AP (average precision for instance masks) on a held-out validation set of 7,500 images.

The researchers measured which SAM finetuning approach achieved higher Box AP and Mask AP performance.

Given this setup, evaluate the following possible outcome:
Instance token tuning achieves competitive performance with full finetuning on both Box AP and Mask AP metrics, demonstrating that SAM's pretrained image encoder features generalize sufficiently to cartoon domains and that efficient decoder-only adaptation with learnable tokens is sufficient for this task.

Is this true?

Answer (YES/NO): NO